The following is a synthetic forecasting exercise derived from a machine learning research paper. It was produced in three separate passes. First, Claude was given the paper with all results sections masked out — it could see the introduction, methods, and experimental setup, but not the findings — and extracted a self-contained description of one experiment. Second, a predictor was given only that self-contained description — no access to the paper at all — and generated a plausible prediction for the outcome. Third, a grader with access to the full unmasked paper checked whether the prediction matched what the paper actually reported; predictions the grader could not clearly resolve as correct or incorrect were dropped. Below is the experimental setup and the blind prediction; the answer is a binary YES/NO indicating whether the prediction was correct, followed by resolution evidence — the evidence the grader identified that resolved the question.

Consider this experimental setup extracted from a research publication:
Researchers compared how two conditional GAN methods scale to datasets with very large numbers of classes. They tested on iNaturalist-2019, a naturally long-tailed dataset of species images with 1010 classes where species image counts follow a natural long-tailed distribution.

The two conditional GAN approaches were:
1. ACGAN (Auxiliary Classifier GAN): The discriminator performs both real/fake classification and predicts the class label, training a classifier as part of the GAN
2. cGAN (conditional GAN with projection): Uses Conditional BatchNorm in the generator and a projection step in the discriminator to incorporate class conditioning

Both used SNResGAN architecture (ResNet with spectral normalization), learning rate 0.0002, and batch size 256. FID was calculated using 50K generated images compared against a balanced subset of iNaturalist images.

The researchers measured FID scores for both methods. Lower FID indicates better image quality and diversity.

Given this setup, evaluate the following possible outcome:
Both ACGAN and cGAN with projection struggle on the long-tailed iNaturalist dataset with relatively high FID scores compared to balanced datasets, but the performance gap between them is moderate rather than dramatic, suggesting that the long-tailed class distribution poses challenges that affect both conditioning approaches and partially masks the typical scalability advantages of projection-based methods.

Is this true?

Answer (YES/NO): NO